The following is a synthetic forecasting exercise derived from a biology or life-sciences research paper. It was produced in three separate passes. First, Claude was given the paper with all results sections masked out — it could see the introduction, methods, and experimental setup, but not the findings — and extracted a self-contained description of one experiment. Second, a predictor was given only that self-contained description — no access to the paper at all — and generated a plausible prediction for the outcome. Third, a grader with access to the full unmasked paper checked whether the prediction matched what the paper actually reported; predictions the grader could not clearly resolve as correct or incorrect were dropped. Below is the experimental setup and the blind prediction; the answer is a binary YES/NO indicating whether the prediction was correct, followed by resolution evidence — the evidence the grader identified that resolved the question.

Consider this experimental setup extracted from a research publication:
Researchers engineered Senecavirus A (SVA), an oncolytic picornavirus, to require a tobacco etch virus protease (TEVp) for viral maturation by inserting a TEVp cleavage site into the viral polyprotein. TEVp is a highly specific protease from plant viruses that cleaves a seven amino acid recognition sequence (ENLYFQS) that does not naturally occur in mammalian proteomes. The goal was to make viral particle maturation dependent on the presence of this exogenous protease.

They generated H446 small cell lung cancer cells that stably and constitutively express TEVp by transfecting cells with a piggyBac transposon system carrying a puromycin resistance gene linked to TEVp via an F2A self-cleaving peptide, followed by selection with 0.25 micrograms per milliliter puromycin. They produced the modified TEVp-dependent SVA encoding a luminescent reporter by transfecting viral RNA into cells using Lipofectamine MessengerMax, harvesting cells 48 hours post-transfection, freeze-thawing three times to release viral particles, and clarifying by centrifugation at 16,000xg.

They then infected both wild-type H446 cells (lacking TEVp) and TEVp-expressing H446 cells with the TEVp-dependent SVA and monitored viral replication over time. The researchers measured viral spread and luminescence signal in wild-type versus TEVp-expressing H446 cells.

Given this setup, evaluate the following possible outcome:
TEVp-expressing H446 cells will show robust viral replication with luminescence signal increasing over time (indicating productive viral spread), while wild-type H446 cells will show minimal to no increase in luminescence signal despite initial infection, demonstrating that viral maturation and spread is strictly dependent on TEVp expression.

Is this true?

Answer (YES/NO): YES